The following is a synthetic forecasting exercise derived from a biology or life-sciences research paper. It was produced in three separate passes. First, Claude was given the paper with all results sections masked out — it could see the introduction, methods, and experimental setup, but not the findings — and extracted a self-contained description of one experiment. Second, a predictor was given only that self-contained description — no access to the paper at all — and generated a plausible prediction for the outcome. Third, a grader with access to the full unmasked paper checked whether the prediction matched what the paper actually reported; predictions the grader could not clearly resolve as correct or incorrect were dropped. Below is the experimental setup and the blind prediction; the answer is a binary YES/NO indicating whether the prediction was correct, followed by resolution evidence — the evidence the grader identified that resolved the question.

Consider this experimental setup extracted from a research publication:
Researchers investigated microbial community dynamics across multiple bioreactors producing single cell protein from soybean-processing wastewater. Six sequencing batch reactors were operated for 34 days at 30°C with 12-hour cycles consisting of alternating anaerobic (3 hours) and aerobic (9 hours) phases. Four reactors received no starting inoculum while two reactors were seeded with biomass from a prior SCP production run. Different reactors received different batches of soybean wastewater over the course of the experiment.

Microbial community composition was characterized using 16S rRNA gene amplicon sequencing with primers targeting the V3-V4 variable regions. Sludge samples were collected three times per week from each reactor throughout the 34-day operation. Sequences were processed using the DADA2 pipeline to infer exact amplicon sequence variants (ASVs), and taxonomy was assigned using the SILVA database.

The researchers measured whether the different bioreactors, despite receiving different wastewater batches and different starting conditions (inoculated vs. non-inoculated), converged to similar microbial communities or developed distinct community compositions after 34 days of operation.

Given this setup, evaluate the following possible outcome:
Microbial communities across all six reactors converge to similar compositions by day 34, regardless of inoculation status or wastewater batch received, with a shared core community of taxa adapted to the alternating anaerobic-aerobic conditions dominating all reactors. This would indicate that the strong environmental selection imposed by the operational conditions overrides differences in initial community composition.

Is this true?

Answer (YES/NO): NO